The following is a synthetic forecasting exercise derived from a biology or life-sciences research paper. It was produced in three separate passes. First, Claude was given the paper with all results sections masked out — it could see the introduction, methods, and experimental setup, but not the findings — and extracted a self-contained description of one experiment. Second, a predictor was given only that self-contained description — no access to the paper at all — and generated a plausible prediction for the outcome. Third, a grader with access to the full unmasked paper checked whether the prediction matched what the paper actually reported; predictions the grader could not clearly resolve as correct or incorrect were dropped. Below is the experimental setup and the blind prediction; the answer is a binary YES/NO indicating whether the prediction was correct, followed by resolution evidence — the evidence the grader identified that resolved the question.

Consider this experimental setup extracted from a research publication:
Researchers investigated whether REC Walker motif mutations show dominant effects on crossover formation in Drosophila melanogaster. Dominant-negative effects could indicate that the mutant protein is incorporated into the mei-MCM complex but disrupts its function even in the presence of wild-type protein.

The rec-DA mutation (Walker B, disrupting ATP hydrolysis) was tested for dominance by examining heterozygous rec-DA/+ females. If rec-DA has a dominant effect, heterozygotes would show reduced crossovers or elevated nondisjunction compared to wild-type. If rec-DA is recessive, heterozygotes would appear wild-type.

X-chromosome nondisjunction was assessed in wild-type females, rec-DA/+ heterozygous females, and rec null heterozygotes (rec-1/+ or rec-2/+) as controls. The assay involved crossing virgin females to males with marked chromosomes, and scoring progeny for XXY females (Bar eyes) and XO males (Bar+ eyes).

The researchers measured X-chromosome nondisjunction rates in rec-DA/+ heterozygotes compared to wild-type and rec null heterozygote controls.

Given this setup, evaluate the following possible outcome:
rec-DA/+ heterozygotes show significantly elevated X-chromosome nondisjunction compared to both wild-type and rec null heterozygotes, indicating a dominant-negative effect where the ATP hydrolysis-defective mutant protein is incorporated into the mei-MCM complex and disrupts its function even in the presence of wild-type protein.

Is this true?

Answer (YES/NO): YES